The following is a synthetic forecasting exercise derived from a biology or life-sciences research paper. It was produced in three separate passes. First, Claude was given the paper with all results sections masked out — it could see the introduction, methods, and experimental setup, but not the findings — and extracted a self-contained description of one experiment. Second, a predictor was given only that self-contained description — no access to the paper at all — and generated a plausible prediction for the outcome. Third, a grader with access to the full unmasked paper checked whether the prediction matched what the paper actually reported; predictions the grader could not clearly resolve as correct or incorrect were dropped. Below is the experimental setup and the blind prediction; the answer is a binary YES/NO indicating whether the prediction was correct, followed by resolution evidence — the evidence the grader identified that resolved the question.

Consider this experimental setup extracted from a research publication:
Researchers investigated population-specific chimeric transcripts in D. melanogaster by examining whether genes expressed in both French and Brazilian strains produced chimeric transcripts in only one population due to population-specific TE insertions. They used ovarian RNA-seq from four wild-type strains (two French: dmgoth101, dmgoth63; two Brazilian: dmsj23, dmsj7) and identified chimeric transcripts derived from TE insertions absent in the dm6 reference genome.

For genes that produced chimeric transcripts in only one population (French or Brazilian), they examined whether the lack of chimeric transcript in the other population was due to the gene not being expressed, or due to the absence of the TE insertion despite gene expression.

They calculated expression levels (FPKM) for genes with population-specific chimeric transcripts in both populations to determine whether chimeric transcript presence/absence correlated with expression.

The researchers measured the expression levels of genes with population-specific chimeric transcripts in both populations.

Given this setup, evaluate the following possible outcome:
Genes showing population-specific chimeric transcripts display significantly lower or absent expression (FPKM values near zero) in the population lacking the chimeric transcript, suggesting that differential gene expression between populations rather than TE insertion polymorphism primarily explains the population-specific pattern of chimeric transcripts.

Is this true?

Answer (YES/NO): NO